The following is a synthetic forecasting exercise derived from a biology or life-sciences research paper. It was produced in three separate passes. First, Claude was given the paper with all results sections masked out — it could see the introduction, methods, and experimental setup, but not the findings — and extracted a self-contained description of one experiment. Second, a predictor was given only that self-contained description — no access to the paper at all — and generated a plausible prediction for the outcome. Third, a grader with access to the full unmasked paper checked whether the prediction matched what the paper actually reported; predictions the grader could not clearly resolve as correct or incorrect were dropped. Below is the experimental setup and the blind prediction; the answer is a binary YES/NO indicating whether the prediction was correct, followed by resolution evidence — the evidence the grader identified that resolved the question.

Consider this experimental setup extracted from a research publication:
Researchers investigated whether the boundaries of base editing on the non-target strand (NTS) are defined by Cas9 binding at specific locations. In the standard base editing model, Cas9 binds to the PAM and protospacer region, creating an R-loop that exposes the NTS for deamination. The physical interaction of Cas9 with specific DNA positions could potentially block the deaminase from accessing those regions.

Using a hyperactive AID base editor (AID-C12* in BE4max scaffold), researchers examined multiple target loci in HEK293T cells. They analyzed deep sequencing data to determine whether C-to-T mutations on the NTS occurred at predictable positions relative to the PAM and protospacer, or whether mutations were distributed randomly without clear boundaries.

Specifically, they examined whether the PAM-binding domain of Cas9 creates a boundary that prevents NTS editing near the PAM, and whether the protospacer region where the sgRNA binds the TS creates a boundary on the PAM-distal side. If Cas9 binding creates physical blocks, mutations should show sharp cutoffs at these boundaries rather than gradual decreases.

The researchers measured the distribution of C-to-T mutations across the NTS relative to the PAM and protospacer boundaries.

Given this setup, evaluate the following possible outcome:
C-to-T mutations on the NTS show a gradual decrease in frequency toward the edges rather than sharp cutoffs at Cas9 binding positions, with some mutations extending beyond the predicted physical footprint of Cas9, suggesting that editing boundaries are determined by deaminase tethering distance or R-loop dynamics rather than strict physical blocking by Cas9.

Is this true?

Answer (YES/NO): NO